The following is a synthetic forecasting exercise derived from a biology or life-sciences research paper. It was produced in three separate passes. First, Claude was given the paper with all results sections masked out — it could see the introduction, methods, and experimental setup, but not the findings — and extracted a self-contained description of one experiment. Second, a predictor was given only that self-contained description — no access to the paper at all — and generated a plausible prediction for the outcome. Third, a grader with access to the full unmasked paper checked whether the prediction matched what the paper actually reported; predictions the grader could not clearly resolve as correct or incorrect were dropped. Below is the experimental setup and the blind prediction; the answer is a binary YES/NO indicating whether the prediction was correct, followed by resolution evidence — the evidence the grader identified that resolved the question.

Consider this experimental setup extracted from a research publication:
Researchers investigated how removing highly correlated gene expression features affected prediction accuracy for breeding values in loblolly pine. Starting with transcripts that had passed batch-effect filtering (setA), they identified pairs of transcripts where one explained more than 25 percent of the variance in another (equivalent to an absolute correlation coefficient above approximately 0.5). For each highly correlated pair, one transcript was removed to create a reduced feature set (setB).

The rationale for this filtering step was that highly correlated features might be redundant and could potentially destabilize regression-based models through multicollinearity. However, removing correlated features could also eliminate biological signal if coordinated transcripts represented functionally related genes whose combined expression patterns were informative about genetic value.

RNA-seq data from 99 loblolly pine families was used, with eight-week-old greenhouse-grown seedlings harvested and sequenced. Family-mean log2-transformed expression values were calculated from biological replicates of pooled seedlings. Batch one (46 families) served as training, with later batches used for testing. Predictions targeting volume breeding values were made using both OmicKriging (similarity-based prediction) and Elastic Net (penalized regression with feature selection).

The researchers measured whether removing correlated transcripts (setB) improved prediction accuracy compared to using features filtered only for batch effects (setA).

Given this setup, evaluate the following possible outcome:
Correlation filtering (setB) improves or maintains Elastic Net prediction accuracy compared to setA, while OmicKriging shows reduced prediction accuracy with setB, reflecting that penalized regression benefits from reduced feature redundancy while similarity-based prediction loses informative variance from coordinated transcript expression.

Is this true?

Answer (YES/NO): NO